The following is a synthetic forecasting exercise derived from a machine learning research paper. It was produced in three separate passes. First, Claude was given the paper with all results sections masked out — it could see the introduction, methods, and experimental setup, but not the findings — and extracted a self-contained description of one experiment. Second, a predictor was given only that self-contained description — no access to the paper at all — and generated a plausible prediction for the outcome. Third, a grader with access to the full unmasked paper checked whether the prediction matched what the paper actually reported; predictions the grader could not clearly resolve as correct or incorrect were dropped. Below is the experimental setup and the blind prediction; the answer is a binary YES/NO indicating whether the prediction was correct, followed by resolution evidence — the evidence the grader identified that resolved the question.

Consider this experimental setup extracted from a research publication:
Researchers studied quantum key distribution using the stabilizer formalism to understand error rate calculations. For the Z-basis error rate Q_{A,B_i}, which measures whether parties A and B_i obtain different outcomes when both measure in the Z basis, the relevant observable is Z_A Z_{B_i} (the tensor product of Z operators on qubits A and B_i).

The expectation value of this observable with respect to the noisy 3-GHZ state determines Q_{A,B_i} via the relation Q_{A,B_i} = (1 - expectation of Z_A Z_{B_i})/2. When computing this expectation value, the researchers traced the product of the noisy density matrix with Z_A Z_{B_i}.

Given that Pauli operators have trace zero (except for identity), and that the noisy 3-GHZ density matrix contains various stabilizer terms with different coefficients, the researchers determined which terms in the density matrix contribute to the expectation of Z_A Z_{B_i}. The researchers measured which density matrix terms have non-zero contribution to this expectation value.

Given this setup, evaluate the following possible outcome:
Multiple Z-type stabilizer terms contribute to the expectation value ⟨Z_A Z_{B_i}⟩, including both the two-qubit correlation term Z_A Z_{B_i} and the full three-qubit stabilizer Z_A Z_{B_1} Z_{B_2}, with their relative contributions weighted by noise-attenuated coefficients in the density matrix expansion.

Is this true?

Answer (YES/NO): NO